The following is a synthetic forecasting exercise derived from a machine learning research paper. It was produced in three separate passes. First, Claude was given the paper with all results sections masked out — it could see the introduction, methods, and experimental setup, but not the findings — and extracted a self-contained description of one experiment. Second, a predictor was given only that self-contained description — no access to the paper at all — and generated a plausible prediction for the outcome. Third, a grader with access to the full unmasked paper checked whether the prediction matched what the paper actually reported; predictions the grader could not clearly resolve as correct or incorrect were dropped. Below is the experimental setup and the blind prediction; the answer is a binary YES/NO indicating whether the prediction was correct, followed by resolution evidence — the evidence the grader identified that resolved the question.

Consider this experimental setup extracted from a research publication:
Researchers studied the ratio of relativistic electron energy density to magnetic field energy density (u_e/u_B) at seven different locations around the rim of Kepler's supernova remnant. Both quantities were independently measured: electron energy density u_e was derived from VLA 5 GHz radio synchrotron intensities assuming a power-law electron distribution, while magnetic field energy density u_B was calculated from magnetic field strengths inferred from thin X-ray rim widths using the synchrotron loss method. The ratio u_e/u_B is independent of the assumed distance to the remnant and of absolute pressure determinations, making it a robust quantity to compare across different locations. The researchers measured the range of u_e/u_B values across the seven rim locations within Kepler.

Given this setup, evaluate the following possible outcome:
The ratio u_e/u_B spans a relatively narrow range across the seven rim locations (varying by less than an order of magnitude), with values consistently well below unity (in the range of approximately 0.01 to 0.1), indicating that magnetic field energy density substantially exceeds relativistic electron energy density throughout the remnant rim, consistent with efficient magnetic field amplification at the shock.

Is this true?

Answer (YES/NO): NO